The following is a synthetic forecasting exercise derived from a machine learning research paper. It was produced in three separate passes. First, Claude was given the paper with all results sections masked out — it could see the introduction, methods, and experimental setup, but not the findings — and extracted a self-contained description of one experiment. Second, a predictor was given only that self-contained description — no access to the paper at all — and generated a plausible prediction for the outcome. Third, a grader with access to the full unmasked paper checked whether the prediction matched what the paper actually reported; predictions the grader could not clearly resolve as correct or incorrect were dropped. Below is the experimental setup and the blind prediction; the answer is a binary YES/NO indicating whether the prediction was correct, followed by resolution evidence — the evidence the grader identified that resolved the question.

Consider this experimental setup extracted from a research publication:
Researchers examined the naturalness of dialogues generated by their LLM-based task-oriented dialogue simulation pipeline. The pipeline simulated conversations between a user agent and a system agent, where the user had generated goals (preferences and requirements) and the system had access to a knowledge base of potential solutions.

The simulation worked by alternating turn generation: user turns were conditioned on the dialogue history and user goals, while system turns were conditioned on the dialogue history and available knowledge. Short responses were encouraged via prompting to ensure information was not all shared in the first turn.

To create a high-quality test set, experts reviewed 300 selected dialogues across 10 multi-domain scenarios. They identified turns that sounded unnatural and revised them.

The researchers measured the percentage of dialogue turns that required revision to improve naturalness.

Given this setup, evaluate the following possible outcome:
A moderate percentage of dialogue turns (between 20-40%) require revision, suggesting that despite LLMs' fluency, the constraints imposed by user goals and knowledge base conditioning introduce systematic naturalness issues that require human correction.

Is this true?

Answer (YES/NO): NO